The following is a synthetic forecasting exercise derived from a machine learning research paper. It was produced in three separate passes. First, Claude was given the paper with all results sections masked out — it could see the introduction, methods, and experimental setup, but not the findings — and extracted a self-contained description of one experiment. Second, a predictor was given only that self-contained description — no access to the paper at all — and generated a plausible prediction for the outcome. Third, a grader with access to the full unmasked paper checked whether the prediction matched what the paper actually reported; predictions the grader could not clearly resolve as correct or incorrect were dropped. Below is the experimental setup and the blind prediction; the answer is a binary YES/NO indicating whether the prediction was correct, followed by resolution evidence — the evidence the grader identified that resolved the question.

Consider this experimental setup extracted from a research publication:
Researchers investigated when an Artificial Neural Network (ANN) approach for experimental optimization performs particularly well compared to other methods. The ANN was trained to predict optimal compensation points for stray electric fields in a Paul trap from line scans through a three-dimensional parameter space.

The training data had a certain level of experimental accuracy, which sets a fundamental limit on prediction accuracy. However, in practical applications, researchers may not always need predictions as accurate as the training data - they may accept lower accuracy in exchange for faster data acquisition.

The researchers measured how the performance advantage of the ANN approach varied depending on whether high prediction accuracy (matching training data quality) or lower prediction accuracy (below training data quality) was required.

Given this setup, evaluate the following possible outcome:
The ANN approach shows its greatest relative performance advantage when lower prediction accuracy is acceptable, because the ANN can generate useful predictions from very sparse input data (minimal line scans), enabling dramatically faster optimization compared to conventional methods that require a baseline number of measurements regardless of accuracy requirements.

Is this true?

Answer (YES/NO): YES